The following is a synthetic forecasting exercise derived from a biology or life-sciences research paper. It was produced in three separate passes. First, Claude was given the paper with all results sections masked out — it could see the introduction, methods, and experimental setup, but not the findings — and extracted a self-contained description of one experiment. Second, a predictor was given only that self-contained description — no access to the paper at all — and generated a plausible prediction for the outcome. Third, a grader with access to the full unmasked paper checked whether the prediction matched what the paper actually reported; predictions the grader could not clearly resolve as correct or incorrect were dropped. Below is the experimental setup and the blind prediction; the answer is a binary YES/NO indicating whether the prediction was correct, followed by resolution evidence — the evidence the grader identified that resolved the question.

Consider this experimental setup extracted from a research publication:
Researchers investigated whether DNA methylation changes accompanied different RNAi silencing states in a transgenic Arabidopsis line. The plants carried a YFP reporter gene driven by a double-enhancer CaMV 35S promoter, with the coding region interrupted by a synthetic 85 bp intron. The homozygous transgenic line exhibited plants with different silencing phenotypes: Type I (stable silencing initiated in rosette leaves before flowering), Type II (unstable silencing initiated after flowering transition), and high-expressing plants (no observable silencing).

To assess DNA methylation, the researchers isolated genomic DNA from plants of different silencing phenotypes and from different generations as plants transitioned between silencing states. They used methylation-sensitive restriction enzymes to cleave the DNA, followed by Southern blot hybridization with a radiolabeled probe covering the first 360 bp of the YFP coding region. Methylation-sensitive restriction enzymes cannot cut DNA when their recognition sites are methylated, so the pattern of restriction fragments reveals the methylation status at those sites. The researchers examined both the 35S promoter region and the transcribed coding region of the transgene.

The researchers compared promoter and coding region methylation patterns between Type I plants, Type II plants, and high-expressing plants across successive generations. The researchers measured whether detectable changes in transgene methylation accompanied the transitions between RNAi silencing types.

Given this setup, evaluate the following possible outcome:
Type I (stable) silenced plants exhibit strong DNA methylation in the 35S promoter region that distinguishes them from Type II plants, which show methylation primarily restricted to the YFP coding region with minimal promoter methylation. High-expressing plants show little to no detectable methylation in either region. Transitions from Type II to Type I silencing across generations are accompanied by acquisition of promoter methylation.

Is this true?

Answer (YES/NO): NO